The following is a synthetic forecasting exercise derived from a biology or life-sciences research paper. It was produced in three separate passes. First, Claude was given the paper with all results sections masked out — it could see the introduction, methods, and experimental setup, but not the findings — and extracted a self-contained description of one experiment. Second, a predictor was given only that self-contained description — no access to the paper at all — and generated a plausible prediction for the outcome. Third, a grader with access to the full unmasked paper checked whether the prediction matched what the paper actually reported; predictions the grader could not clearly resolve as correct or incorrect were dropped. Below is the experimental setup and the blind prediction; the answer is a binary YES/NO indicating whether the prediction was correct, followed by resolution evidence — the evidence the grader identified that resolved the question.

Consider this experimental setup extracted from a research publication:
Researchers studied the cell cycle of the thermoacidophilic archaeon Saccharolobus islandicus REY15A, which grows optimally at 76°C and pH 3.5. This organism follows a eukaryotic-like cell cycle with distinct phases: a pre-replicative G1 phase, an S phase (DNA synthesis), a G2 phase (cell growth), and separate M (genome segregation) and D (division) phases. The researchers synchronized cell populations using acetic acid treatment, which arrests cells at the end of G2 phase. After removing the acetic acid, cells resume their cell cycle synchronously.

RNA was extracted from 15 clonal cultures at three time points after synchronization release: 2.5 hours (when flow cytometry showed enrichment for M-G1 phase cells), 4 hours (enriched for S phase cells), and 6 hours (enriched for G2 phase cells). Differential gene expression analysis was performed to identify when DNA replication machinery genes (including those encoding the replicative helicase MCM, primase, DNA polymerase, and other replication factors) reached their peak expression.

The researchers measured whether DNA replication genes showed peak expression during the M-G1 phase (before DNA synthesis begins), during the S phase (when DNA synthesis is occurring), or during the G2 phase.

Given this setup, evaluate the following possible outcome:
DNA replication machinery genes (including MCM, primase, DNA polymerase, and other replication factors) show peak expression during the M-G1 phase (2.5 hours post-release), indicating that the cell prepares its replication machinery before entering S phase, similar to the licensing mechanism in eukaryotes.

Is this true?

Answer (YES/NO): YES